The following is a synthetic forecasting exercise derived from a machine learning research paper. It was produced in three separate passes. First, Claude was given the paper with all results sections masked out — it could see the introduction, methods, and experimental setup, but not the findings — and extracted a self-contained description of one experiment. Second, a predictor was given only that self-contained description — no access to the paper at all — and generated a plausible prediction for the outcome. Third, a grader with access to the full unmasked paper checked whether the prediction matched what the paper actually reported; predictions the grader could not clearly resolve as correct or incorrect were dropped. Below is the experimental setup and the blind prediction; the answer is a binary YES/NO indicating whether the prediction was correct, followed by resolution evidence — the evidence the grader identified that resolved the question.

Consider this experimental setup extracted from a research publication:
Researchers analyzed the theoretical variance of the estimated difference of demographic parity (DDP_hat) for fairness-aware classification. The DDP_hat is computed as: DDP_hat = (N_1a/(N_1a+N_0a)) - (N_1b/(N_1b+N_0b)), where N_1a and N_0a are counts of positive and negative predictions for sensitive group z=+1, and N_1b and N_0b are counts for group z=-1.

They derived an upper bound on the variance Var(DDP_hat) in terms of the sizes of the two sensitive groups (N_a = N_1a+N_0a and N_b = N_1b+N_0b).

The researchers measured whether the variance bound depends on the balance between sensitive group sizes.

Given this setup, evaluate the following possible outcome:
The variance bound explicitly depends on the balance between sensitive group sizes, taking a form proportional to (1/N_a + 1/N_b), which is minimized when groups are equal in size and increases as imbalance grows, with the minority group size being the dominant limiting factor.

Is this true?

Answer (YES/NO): YES